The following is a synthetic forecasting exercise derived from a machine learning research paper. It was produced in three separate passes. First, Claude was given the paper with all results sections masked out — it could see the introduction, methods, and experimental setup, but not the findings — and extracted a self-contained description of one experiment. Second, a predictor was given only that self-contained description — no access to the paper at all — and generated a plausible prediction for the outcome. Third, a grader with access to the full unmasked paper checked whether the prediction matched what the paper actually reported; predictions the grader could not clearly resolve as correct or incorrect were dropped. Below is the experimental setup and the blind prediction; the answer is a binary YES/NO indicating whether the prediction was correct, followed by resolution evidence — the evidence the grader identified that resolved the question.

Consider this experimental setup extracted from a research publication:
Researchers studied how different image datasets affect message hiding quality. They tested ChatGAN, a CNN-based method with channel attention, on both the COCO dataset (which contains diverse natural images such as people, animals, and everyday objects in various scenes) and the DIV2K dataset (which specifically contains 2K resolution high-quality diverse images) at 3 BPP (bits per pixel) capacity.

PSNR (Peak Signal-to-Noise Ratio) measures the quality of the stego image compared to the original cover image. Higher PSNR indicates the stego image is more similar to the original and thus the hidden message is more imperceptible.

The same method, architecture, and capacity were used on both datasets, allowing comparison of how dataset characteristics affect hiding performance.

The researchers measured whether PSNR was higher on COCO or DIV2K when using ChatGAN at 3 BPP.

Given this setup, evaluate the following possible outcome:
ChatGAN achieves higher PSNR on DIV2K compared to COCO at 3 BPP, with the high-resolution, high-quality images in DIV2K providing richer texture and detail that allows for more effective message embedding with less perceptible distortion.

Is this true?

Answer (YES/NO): NO